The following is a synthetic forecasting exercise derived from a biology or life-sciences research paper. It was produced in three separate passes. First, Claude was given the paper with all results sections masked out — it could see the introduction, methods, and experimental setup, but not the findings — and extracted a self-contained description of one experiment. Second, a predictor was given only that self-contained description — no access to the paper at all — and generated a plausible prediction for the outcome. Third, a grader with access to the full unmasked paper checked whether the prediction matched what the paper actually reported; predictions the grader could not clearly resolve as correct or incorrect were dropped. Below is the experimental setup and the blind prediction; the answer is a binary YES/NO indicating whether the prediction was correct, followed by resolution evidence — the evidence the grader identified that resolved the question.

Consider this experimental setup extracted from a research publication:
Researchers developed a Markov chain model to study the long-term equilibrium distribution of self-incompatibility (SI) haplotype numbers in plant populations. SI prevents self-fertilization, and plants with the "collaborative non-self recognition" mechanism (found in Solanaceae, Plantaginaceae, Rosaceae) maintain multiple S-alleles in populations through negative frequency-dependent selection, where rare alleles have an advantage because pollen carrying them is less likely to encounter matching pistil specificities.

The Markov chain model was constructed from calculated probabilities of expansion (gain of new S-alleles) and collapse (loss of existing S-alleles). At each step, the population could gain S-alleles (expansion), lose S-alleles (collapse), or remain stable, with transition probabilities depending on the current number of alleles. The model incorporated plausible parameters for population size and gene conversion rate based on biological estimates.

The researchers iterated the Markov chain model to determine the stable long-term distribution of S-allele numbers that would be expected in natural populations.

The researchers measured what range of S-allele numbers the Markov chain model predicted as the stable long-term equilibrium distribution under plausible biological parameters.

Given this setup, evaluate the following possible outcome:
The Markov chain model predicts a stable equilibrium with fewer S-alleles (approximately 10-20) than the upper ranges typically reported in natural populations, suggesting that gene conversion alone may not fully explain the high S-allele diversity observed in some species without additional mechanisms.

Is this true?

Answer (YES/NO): NO